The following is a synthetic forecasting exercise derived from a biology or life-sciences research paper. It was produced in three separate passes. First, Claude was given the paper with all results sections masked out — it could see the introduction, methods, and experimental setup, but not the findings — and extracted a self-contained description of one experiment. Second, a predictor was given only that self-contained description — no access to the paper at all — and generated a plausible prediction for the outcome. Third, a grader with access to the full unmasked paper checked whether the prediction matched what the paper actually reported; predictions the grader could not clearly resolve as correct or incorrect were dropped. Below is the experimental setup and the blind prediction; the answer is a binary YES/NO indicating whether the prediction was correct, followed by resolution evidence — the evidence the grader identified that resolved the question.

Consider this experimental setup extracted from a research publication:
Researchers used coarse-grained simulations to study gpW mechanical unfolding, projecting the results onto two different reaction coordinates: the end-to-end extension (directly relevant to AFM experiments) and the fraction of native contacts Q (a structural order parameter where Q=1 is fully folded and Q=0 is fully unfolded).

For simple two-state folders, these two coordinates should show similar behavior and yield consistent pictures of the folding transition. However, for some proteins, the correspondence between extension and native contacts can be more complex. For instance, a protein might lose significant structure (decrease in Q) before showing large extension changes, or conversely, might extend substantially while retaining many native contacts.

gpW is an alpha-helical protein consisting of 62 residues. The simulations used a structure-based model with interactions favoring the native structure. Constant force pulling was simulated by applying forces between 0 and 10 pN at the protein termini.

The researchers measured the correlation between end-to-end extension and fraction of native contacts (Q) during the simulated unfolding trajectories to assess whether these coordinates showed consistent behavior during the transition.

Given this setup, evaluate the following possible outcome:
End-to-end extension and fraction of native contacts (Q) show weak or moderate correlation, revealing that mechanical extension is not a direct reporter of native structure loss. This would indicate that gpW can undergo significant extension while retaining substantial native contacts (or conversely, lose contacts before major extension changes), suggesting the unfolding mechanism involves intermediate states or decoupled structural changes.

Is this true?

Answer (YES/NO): NO